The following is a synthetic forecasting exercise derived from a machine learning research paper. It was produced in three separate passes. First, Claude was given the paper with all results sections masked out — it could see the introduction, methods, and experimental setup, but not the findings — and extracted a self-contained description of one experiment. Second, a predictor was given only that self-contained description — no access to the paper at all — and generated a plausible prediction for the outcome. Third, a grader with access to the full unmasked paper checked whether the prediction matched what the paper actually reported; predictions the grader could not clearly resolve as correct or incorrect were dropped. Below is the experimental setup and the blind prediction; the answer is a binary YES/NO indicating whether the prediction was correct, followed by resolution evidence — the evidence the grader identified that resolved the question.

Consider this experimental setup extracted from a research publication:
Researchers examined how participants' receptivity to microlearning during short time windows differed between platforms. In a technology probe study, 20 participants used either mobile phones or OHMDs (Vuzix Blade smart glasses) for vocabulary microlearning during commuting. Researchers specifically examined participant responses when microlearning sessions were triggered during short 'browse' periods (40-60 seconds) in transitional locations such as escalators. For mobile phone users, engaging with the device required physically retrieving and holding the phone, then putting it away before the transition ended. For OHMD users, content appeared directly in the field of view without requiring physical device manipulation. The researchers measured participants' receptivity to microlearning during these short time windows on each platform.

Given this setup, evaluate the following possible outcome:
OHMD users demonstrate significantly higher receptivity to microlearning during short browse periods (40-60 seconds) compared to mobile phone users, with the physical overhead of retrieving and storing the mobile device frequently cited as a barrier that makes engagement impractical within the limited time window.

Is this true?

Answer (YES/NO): YES